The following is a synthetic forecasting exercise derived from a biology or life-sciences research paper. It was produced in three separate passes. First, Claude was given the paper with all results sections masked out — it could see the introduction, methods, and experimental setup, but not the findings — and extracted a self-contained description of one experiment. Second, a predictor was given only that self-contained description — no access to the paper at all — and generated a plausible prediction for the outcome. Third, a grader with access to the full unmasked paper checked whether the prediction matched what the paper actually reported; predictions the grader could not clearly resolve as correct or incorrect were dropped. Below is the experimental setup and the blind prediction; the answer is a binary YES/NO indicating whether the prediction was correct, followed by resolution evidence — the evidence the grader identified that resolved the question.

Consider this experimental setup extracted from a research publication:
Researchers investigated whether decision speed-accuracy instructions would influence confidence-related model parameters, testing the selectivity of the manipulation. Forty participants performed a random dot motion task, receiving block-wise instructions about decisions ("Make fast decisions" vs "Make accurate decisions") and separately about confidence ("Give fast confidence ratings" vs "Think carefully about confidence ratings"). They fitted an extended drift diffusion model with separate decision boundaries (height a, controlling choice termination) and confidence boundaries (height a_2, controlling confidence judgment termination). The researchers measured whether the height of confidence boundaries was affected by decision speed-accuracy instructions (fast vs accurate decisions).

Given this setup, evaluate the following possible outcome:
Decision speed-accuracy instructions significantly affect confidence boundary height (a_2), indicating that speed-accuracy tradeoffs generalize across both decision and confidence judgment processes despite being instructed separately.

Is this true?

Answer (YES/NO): NO